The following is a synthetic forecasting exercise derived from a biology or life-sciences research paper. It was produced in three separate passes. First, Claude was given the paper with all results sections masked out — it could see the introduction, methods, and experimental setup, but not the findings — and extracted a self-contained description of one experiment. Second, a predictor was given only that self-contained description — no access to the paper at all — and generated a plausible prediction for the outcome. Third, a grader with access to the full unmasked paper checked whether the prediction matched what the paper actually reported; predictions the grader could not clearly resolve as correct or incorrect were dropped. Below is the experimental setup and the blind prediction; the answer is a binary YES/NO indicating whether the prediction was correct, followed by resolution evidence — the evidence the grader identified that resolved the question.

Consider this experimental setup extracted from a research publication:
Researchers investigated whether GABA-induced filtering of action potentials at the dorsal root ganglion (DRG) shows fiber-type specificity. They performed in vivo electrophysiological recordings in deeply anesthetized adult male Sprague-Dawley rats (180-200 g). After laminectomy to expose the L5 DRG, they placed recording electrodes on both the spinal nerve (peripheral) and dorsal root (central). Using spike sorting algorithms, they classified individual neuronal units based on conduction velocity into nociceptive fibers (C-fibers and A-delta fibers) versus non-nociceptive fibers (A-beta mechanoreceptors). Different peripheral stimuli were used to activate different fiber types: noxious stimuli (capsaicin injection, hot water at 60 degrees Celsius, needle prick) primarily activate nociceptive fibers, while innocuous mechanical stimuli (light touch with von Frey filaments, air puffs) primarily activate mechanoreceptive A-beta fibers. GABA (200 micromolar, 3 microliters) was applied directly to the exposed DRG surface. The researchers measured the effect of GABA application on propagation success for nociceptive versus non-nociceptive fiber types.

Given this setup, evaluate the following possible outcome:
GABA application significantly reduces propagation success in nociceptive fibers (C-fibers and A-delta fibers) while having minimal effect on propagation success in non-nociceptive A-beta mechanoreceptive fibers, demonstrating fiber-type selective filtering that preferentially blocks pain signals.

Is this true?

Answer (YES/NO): NO